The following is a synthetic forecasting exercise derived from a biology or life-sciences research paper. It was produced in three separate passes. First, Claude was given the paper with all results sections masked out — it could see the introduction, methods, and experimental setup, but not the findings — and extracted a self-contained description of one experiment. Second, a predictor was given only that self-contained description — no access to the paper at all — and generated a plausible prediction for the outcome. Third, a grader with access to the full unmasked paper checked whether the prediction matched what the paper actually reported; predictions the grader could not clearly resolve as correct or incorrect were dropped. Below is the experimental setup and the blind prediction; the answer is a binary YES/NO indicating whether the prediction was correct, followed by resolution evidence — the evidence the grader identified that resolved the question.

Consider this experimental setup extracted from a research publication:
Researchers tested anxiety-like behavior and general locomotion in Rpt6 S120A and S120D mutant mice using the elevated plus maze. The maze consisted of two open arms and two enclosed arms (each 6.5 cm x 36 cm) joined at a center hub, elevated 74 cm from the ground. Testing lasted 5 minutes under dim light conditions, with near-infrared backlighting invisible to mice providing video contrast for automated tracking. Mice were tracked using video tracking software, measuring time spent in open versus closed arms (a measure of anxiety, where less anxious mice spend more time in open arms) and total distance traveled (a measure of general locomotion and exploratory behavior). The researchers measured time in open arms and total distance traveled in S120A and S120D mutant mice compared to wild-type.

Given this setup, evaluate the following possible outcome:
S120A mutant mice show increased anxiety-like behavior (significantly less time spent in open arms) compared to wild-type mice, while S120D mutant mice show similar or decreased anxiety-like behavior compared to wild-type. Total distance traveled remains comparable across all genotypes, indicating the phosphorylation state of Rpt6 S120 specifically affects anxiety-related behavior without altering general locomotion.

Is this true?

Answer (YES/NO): NO